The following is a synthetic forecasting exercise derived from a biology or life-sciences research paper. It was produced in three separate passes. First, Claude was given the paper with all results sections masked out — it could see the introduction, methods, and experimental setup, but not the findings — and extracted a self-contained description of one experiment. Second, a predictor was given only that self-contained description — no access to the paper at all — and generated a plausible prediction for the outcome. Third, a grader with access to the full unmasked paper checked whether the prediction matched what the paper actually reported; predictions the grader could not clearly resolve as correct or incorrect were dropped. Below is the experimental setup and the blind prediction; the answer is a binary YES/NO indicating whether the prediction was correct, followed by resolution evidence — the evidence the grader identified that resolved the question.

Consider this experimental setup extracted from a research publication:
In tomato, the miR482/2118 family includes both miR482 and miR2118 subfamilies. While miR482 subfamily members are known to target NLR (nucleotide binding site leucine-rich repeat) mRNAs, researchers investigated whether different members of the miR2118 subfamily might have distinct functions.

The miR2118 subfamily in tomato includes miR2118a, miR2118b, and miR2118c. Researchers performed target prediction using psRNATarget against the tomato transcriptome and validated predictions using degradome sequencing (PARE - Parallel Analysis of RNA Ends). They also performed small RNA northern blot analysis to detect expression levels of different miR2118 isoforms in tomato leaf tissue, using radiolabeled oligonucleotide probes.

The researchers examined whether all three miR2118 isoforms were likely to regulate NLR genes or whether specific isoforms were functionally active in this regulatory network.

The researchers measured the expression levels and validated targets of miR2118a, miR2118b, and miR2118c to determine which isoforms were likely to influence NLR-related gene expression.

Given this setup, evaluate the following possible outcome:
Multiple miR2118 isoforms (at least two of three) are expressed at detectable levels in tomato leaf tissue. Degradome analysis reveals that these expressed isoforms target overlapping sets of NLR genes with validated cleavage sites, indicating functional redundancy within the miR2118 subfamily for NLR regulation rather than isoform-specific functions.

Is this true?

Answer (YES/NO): NO